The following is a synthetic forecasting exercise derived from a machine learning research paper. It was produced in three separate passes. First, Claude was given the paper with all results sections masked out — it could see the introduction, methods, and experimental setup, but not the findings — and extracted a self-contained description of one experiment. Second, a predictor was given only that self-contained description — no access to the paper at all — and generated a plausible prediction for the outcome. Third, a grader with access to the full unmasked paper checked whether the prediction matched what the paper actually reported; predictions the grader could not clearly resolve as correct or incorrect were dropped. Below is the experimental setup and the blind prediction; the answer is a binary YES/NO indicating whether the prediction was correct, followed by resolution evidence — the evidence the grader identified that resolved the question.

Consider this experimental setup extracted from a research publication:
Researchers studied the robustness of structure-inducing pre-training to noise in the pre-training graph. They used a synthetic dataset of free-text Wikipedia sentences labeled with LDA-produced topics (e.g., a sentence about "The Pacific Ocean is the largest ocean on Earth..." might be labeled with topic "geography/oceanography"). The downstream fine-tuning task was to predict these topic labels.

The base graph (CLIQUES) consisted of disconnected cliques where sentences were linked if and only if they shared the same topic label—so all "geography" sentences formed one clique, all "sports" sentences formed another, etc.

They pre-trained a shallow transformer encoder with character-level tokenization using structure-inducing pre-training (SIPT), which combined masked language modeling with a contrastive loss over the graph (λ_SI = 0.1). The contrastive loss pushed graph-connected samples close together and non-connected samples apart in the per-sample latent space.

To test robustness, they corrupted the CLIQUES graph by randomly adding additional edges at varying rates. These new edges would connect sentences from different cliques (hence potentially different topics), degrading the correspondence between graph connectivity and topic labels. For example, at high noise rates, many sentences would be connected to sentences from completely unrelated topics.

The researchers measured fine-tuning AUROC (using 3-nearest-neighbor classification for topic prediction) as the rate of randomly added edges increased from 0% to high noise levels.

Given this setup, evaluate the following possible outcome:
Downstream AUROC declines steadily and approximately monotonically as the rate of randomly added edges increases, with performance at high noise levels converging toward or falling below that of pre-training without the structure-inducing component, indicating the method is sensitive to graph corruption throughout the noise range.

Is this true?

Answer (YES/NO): NO